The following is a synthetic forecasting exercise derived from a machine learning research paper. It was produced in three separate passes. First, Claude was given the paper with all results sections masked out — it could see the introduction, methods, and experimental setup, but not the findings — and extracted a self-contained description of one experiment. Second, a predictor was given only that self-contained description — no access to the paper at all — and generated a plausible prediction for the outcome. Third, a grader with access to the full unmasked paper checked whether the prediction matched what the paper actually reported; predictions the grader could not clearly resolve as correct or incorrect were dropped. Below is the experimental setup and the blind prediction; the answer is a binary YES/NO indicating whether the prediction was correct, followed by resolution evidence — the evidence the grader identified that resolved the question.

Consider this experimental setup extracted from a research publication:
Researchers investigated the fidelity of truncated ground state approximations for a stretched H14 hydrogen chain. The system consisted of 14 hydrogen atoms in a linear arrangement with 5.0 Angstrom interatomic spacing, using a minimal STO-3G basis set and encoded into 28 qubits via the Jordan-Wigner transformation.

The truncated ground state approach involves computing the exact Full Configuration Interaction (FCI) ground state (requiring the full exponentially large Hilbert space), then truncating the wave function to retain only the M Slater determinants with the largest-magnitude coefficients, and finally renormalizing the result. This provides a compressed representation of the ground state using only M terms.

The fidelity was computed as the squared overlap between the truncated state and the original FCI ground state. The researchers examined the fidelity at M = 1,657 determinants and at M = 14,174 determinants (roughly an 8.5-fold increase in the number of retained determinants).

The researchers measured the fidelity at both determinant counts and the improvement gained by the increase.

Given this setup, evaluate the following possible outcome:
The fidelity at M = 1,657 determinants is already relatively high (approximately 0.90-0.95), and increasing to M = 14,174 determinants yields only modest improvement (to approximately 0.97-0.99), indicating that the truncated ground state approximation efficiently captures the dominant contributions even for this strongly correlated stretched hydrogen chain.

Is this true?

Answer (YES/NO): NO